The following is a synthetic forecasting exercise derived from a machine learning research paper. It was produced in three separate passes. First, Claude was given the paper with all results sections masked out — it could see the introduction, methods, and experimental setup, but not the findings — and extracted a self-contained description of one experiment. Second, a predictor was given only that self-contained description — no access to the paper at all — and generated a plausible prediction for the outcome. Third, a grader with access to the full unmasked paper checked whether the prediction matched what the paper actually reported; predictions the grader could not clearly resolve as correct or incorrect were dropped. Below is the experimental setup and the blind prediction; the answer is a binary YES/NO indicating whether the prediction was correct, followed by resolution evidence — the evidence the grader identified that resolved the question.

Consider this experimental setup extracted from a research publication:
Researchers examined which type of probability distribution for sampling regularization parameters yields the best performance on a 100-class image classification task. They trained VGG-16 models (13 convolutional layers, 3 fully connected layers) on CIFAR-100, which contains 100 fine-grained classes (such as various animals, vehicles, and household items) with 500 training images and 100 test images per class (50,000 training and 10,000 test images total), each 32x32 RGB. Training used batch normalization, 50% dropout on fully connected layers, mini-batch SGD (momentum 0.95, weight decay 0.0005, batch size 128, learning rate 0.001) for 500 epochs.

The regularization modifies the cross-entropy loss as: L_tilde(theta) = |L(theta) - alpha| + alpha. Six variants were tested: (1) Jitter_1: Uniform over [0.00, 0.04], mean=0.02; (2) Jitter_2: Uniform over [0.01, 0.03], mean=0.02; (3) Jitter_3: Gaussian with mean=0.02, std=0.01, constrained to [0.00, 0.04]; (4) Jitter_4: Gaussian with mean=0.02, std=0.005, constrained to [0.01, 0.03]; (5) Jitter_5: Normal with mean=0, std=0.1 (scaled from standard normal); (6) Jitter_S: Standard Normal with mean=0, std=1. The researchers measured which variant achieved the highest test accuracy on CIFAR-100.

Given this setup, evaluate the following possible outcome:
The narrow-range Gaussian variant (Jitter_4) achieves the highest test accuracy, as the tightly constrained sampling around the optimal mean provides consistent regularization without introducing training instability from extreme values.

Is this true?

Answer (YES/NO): NO